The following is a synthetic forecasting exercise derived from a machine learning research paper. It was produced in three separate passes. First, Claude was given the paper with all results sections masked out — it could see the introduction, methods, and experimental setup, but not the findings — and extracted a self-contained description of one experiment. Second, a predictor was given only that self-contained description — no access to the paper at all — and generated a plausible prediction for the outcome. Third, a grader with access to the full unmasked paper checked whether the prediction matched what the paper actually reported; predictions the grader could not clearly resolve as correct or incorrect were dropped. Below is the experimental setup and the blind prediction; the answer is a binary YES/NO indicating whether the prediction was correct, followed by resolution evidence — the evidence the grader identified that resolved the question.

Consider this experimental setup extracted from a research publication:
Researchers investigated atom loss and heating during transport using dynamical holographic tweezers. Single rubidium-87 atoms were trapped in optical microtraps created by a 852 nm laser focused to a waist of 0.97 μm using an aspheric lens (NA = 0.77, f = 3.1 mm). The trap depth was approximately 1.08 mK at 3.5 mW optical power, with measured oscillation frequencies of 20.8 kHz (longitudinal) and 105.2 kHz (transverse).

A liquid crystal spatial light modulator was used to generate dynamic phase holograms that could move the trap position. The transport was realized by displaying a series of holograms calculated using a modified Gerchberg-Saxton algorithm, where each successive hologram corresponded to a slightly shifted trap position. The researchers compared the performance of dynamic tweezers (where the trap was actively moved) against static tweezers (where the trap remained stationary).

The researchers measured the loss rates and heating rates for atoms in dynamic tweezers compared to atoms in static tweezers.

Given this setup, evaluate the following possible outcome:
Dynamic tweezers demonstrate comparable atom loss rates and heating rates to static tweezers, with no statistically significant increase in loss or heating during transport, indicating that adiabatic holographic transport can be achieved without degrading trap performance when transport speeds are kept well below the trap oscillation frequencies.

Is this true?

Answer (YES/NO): YES